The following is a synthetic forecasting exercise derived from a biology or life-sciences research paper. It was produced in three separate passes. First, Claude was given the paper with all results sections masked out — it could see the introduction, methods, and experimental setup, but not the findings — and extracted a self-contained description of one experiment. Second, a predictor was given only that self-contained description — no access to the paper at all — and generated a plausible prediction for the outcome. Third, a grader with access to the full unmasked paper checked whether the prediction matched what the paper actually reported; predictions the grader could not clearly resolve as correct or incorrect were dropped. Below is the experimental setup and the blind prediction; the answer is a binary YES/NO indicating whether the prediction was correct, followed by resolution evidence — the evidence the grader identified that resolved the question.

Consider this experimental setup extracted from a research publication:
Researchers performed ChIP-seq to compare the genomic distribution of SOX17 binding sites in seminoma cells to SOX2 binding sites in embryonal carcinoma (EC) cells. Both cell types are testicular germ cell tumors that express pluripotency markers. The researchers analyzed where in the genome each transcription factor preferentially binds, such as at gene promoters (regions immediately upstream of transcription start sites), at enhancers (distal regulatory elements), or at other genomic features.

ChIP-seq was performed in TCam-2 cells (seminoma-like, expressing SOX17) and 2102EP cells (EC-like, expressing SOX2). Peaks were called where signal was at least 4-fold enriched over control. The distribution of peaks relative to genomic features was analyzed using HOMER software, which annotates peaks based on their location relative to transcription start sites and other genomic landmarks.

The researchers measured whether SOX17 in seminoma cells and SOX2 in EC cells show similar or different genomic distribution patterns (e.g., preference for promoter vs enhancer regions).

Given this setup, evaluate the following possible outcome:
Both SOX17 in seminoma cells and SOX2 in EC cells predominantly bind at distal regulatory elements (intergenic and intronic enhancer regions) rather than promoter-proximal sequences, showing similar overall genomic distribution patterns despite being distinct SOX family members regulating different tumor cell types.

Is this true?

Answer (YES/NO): NO